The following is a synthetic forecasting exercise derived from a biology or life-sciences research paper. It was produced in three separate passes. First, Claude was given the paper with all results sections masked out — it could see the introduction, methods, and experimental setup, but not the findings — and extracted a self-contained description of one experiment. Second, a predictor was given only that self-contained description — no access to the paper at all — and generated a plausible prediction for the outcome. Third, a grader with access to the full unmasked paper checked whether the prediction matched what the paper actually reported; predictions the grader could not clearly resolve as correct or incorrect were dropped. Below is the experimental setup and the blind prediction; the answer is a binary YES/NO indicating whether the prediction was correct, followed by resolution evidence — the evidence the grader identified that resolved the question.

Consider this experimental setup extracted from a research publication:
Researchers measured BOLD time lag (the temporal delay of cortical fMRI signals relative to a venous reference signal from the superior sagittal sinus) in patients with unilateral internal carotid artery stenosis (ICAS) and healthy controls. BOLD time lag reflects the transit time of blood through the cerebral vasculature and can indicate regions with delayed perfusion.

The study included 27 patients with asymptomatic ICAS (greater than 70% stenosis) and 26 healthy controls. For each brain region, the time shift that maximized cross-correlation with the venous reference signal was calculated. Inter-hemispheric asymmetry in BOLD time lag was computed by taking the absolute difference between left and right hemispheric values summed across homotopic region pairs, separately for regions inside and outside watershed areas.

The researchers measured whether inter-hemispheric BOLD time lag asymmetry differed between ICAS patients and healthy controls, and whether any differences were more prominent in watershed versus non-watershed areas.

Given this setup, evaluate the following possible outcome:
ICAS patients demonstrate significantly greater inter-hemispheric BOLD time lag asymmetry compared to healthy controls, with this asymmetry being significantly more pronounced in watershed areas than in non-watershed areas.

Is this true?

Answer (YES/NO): NO